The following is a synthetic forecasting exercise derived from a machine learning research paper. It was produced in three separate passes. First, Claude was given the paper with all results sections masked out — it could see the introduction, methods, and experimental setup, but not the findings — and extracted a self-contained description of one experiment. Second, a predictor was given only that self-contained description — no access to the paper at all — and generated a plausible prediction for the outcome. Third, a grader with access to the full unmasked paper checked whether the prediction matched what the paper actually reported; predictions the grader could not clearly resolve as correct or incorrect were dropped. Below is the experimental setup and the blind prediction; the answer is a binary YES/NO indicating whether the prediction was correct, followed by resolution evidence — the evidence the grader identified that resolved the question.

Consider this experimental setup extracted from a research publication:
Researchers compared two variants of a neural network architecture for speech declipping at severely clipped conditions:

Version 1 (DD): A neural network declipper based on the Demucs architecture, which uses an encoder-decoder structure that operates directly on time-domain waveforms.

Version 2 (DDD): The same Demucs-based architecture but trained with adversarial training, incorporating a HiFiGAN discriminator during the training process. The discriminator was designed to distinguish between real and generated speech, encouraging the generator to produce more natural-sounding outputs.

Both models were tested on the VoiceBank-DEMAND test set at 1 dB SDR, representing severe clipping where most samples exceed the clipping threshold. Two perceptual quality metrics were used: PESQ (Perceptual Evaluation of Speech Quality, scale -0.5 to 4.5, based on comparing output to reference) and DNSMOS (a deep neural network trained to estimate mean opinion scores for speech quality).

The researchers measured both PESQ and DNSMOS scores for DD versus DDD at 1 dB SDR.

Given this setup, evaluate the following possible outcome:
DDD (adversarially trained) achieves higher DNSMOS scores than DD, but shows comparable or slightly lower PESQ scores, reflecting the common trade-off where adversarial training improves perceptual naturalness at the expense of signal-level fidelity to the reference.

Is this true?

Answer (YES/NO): NO